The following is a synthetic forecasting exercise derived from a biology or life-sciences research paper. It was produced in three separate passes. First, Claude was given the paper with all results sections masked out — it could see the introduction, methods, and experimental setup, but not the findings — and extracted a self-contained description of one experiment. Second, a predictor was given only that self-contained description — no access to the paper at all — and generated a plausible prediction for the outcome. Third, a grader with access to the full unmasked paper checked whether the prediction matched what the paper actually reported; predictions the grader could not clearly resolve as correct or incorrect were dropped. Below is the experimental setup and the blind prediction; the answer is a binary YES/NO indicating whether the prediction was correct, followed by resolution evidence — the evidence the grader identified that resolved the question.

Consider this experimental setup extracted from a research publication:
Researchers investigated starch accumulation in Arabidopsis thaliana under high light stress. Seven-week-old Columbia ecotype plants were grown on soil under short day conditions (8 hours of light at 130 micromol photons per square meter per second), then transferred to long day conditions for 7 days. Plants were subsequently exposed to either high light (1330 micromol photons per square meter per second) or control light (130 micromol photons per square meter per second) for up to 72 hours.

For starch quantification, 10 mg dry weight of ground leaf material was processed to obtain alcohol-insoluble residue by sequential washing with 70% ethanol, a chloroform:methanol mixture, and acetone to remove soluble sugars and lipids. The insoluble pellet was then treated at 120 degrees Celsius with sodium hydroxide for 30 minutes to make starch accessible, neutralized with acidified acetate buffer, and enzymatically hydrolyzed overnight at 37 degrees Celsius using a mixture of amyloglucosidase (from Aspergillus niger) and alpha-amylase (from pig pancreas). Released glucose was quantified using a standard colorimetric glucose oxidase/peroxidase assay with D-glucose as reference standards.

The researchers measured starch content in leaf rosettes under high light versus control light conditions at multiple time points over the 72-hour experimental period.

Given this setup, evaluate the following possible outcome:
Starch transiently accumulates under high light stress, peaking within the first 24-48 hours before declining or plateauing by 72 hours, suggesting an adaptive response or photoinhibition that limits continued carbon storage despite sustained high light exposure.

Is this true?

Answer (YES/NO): NO